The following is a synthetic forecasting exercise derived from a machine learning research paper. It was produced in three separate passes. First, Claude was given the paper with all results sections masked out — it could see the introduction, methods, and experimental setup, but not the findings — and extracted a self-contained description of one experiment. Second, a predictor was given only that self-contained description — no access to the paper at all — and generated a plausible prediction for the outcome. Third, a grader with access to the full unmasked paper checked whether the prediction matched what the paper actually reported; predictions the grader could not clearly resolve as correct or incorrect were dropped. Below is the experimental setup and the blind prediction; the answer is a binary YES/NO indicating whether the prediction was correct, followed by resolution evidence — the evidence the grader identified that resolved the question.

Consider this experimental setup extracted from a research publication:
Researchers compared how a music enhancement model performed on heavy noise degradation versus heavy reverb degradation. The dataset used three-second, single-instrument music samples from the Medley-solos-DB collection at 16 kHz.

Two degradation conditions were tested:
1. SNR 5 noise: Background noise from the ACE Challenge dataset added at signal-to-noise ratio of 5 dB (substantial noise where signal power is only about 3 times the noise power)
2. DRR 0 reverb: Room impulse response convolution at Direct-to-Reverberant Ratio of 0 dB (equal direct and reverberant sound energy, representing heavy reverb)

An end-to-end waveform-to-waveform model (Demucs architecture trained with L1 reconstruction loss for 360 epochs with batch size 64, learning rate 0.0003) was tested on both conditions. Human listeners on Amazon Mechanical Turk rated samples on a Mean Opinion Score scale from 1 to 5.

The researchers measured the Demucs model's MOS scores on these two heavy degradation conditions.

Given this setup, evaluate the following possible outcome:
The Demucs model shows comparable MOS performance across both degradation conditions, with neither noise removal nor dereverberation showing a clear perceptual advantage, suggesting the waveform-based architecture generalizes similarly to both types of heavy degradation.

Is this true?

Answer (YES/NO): NO